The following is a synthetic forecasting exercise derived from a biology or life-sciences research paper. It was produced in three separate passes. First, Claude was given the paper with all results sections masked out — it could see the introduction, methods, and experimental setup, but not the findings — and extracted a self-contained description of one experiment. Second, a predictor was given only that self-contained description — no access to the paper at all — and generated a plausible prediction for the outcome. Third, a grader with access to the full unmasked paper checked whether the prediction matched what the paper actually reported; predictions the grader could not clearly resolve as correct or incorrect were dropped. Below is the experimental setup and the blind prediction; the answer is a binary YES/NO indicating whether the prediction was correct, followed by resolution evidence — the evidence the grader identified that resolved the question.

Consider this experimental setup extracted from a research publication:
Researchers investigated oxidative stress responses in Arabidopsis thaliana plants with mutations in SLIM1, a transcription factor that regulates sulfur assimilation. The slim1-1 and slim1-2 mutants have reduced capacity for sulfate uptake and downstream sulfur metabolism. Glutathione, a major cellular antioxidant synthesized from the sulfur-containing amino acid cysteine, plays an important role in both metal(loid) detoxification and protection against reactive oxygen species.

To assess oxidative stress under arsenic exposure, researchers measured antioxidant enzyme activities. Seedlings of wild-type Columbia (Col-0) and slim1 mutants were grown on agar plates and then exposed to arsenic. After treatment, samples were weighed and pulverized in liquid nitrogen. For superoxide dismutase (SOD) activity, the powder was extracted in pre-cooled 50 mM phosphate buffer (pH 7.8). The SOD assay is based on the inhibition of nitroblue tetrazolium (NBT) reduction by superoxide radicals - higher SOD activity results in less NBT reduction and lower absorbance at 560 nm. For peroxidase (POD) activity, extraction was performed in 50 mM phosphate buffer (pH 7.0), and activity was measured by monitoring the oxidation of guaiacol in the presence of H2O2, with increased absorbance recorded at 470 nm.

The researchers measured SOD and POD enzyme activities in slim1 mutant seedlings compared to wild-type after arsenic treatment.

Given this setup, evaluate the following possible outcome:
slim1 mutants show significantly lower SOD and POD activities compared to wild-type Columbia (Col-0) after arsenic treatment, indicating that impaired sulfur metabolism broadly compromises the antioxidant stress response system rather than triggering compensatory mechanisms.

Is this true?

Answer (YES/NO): NO